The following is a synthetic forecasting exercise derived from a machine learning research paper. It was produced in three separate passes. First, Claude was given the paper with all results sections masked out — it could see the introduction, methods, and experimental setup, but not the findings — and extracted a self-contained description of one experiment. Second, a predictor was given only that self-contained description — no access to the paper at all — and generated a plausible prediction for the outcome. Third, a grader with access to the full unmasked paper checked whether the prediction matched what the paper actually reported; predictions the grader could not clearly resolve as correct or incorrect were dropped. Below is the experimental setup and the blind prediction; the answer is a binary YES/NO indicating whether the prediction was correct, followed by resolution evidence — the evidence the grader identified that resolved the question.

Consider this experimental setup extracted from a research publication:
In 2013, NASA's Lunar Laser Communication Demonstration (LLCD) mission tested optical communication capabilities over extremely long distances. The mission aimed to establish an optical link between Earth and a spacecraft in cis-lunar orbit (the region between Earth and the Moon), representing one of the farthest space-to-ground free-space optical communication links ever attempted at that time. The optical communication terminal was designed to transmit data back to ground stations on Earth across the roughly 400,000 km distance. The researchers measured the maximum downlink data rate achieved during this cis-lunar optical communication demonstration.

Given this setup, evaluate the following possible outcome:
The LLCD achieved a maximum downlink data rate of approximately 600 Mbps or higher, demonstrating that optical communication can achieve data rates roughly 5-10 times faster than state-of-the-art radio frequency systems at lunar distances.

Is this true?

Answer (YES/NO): YES